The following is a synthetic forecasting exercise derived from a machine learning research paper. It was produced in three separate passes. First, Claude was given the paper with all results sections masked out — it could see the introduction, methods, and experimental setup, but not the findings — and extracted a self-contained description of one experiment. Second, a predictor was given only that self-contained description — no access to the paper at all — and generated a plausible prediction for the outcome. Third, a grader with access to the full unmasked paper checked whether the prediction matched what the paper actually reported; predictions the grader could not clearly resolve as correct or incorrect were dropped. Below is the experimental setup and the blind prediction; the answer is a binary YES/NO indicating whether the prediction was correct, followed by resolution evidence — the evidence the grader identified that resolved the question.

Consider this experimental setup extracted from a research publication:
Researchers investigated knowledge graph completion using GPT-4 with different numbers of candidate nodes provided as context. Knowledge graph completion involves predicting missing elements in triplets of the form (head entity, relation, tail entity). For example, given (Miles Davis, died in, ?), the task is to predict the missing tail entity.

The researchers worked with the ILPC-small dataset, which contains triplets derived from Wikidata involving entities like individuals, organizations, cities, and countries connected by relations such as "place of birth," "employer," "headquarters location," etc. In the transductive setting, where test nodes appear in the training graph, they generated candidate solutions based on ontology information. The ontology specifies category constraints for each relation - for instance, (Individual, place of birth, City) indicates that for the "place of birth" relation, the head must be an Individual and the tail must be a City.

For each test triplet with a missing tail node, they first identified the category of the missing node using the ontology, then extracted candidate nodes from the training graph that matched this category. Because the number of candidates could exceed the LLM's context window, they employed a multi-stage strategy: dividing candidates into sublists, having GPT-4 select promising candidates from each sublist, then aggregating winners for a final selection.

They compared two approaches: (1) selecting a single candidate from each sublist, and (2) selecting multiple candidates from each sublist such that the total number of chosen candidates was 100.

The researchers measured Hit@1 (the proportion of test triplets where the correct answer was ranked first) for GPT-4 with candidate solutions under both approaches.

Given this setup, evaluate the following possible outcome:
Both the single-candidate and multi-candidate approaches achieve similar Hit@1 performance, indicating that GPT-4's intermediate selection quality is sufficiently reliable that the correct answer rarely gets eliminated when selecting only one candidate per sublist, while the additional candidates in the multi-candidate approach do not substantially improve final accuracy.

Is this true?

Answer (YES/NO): NO